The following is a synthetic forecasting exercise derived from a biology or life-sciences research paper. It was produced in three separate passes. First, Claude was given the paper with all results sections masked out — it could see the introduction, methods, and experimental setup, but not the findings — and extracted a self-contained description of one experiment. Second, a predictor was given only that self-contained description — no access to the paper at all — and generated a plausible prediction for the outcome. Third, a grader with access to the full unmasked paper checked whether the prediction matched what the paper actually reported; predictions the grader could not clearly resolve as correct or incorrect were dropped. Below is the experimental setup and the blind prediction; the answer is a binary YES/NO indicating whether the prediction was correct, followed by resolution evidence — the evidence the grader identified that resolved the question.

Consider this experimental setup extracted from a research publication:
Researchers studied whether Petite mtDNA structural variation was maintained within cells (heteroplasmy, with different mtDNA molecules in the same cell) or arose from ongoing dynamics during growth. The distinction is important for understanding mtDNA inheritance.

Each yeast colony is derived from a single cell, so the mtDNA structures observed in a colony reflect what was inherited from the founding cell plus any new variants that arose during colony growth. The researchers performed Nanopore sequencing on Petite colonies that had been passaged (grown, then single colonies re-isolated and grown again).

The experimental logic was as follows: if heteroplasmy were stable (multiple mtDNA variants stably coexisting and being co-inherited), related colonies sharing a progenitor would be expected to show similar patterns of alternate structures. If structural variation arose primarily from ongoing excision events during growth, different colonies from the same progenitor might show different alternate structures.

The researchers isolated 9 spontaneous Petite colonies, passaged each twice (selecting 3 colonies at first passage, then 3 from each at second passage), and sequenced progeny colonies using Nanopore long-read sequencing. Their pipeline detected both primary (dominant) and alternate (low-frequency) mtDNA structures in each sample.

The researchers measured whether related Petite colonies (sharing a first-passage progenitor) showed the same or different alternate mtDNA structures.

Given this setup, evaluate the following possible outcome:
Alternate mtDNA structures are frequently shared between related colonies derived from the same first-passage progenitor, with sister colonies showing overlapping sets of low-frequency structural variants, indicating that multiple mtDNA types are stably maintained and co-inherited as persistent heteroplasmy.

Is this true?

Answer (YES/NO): NO